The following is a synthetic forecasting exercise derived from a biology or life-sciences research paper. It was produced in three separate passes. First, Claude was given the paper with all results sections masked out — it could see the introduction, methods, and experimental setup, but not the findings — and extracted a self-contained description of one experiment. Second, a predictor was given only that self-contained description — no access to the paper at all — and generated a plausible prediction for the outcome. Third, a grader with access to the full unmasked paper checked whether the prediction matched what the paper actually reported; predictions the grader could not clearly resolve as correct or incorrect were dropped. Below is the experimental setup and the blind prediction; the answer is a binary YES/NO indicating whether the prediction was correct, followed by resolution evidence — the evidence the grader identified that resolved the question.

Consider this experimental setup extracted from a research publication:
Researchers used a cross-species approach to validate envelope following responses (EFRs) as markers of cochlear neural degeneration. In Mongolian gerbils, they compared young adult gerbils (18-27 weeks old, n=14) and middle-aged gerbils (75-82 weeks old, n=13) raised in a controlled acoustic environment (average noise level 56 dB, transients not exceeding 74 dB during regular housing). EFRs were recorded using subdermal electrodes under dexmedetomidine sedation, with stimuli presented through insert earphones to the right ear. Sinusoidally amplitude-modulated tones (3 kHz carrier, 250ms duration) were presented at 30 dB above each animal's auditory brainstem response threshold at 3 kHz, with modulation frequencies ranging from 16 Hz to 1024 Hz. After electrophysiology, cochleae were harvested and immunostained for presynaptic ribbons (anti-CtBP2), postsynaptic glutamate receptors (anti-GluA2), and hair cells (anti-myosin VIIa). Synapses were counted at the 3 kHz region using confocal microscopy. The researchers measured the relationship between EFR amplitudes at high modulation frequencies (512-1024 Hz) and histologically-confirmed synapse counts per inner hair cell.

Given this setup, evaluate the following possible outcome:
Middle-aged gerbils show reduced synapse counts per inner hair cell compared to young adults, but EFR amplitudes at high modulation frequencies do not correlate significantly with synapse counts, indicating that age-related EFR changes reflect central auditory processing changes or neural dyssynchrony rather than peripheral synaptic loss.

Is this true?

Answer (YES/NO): NO